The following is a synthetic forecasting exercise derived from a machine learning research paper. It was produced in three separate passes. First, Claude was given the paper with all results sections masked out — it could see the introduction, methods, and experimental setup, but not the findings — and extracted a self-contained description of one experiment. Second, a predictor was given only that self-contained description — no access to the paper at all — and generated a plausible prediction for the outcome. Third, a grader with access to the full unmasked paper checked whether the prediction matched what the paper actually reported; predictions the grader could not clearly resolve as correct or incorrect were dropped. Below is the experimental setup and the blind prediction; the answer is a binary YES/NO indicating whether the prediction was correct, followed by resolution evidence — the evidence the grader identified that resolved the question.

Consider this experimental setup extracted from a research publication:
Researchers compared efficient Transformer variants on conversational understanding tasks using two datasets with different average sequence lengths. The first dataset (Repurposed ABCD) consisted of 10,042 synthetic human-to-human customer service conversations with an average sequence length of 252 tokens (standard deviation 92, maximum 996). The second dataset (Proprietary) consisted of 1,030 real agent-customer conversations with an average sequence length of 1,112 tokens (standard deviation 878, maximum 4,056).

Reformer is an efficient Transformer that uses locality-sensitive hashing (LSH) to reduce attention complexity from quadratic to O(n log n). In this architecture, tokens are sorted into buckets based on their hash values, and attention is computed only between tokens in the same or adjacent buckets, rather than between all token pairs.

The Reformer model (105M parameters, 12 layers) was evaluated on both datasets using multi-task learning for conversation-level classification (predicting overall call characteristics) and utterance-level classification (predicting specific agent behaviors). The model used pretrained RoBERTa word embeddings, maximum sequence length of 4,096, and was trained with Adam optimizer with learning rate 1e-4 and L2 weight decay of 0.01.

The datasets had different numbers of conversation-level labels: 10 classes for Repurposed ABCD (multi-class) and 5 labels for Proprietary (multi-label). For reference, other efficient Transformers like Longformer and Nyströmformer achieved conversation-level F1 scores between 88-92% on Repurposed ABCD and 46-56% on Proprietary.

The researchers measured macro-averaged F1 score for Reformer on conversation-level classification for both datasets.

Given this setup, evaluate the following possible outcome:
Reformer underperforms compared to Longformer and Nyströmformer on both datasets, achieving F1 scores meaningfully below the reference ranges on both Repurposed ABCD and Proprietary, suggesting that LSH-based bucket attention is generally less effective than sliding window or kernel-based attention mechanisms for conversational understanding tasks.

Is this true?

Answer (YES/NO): YES